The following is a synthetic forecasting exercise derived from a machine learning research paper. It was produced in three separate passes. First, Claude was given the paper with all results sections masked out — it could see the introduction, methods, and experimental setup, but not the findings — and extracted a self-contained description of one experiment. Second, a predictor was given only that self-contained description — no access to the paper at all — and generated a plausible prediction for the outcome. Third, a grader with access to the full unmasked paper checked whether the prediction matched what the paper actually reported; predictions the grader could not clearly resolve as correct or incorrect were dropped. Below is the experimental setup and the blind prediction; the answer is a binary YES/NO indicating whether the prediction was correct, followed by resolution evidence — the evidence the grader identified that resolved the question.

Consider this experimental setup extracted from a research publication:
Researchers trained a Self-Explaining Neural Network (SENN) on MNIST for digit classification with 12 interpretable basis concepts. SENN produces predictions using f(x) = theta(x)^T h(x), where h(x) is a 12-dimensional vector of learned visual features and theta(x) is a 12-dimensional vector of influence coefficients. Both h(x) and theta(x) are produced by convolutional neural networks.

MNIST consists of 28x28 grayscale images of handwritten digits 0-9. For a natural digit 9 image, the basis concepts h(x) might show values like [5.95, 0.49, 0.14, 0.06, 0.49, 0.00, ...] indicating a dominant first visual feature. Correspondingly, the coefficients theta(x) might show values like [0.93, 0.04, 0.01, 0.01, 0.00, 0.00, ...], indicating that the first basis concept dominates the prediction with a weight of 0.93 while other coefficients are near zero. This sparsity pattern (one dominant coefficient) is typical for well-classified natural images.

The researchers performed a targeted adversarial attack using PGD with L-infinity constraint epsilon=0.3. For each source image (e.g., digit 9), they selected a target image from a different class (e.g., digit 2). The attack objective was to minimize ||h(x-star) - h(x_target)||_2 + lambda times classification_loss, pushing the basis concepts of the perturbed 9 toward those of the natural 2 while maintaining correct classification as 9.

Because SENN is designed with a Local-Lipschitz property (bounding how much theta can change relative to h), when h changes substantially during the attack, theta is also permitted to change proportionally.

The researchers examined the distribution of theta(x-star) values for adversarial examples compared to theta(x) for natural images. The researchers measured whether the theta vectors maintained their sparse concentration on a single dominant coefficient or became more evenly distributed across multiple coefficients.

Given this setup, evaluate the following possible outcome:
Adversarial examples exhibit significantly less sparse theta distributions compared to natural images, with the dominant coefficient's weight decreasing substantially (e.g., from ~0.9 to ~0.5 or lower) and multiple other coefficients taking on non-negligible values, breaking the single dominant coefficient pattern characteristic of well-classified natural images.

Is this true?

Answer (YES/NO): NO